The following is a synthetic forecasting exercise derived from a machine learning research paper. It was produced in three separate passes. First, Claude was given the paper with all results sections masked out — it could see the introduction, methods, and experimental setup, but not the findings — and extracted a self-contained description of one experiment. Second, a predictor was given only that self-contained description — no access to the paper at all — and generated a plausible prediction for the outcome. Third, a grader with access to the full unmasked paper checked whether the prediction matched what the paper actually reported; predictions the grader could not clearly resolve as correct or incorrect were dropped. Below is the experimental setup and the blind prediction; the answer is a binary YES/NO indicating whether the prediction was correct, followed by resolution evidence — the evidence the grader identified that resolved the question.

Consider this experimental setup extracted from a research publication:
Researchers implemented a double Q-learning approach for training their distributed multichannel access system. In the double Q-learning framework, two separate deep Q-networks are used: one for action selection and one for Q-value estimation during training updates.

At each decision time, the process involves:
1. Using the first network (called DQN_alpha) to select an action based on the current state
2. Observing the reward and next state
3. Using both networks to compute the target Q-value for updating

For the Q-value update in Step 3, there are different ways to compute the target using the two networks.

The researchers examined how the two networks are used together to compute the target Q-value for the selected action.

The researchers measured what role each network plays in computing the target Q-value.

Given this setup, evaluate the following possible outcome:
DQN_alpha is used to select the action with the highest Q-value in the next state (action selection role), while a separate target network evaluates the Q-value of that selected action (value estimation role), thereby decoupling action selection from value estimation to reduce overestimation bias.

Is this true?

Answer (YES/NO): YES